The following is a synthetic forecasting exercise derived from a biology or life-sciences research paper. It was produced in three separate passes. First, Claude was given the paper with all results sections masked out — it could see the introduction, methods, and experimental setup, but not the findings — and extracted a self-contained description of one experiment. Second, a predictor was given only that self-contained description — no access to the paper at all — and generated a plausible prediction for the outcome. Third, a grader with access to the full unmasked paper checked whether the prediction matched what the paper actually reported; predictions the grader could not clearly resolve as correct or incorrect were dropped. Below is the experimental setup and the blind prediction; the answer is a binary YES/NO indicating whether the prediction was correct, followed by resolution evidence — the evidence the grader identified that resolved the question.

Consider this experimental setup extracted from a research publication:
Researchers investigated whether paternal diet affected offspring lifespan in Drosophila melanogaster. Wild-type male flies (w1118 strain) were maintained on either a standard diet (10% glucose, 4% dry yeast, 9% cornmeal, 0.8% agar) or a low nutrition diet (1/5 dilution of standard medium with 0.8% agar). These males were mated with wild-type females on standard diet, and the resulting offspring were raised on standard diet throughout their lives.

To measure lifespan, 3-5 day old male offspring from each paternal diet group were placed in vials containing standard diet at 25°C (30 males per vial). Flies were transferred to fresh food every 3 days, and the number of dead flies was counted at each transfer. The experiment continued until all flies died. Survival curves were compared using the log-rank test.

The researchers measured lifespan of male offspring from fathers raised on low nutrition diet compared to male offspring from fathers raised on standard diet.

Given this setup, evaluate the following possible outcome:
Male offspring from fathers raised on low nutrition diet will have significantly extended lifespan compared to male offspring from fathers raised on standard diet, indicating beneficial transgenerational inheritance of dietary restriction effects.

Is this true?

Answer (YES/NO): NO